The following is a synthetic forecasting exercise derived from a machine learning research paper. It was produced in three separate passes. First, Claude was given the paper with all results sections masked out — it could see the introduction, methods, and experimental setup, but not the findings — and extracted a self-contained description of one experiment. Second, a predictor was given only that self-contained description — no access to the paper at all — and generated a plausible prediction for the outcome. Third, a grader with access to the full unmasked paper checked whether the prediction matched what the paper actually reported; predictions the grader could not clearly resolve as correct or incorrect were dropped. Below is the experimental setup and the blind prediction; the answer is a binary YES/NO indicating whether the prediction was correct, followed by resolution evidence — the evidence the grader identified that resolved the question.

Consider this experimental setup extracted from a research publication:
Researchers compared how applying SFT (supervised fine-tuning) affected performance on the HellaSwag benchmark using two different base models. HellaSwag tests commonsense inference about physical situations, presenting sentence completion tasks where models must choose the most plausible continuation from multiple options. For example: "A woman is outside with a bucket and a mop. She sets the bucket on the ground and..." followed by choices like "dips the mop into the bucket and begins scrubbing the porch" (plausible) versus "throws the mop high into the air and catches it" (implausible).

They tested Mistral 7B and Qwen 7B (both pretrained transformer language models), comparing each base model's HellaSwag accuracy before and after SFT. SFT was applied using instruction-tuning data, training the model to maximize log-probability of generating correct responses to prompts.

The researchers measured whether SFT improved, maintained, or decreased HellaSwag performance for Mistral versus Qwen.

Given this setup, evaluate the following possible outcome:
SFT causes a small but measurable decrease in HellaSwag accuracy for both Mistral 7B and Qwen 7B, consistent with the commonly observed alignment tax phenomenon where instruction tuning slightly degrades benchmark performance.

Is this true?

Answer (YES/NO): NO